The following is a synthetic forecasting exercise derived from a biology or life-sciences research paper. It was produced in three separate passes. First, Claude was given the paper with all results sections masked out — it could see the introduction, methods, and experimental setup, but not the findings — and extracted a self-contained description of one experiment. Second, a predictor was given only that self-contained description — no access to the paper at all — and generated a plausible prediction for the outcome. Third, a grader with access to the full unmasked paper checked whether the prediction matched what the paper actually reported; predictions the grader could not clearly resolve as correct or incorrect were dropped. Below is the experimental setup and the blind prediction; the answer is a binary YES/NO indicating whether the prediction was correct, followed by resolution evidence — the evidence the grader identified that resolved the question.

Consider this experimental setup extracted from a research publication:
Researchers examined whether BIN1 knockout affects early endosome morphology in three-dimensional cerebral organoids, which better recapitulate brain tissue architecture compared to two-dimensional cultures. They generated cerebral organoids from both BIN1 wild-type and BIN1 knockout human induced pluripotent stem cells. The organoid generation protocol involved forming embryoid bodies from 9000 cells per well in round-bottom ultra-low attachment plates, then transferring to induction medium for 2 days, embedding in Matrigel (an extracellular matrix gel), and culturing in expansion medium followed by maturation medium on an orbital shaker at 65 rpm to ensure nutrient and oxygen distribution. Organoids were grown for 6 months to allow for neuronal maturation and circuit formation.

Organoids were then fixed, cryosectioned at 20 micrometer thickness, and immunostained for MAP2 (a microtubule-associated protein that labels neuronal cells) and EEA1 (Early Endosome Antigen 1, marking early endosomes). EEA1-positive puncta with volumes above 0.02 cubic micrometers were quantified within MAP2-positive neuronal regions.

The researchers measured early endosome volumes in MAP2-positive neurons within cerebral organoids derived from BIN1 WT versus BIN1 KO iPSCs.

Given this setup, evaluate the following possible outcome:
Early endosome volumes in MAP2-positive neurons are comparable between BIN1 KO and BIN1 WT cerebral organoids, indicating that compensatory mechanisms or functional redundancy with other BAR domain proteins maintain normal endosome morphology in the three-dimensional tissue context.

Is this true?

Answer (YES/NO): NO